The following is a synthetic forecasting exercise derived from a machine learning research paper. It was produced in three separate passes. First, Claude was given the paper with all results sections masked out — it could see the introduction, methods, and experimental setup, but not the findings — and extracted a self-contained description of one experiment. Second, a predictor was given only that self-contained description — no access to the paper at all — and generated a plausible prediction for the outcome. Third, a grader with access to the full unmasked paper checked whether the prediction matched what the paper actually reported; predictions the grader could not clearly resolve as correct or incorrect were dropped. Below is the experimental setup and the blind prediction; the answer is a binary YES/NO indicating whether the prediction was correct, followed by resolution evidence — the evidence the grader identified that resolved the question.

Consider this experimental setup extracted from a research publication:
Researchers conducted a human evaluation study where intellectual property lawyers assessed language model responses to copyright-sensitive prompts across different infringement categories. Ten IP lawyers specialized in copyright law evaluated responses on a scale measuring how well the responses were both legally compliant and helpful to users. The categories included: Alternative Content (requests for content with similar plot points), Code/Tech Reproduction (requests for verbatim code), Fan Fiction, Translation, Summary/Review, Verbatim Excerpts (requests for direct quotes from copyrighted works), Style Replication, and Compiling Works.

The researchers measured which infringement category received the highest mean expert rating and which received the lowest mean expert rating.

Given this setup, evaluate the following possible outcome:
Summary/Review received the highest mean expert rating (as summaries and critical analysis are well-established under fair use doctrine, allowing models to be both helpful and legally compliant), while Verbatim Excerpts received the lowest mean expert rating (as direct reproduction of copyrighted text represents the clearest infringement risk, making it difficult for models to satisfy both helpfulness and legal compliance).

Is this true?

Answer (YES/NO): YES